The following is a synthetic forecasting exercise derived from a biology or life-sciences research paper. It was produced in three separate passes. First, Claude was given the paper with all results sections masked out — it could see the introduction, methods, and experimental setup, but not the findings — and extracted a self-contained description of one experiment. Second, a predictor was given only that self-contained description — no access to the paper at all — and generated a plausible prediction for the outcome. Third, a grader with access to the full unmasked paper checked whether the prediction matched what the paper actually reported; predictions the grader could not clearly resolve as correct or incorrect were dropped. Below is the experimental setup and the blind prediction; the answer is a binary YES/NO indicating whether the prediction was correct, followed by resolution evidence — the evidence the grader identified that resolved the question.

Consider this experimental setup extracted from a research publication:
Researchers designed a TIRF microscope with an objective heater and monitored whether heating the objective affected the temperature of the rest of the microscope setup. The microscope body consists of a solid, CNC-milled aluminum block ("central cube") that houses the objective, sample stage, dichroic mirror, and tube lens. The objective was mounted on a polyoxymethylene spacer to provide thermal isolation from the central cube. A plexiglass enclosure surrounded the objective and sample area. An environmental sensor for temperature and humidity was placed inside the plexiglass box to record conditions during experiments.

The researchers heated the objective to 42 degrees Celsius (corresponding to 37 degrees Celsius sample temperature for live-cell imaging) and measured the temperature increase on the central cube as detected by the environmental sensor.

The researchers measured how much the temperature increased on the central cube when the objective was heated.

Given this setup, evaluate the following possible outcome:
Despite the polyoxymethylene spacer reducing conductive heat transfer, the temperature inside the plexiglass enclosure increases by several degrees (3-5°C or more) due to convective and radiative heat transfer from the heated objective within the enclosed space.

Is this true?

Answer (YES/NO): NO